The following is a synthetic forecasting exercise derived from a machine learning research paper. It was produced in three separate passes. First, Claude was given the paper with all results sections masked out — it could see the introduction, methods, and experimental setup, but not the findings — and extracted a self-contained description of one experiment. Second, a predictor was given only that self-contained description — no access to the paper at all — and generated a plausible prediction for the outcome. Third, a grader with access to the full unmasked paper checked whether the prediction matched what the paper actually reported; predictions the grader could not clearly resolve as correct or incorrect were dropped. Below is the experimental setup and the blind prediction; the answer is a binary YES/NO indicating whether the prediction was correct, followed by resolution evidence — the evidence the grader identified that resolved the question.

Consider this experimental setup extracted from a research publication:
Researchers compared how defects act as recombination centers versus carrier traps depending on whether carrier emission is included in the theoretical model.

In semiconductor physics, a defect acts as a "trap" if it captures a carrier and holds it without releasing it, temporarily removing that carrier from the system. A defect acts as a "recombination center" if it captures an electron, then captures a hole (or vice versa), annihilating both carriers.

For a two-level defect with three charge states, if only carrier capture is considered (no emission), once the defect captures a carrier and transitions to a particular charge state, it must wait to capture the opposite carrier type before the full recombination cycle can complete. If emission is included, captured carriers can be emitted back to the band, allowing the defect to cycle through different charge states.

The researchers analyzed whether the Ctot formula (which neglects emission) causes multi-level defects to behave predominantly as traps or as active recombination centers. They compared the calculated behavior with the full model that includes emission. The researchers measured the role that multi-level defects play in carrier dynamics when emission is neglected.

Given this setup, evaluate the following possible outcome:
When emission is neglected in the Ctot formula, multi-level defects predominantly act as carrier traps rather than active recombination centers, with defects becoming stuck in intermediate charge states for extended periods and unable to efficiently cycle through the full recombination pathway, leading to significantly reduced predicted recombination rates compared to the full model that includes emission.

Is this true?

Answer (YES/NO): YES